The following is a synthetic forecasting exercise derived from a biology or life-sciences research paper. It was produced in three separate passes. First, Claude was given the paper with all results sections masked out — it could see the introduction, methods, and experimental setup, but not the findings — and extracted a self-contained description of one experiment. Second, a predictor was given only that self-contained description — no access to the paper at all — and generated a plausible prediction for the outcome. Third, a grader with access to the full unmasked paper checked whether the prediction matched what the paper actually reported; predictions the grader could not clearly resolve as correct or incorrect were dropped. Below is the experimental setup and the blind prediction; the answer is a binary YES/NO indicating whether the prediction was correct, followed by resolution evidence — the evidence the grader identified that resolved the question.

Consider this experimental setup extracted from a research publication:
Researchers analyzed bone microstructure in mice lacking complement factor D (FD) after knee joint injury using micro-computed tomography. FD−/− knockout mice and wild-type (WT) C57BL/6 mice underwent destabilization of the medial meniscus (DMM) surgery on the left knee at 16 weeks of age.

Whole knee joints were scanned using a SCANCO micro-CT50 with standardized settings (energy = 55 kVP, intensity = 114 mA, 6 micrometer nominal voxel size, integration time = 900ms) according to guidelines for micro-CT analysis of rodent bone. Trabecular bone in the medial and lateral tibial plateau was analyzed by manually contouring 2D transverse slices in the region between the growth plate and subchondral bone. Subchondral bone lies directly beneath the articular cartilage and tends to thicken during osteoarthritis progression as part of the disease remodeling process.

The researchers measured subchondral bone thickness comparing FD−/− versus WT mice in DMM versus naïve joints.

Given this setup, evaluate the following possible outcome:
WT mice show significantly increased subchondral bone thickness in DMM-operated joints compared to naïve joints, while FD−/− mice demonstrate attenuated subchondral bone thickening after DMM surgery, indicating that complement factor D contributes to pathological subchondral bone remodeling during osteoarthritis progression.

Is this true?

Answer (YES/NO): YES